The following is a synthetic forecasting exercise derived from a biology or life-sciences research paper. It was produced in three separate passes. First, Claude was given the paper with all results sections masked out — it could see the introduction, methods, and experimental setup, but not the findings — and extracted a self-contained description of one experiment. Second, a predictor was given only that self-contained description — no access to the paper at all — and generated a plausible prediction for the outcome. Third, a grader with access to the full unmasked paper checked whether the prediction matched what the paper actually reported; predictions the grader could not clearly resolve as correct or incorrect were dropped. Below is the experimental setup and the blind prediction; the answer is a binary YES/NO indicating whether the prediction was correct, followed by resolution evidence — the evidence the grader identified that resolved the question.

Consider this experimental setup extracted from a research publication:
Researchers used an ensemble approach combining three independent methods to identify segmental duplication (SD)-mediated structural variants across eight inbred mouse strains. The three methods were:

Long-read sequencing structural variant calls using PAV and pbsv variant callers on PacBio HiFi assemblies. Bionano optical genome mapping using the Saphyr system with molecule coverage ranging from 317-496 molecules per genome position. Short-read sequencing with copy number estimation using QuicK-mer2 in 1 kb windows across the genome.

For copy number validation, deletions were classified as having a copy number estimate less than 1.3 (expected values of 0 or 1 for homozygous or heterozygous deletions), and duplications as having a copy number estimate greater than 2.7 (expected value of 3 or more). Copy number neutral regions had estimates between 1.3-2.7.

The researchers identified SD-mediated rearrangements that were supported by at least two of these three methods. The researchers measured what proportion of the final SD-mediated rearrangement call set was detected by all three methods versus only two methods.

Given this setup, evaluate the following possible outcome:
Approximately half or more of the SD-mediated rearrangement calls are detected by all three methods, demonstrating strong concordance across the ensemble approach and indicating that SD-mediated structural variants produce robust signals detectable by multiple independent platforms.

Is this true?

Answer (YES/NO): NO